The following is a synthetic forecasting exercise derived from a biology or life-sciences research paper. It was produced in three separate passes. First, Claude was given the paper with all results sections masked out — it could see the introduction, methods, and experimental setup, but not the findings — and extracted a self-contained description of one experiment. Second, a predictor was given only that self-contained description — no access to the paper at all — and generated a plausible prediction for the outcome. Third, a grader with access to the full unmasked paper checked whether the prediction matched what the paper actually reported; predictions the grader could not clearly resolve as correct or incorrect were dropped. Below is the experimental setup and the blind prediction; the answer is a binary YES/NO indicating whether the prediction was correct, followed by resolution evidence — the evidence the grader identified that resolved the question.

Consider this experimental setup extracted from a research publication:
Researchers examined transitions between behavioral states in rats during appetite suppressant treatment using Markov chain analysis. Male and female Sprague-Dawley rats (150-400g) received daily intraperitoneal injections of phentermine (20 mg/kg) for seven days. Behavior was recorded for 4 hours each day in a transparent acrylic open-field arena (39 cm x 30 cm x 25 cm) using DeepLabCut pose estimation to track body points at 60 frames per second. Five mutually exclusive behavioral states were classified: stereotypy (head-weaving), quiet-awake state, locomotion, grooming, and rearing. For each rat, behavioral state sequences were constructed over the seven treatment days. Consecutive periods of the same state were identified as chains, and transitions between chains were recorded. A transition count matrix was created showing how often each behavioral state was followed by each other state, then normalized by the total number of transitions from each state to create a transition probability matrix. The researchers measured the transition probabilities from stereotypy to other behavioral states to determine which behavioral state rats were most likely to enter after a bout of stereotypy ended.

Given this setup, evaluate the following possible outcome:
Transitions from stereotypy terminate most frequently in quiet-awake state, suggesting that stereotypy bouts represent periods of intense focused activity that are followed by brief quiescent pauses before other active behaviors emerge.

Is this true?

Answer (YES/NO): NO